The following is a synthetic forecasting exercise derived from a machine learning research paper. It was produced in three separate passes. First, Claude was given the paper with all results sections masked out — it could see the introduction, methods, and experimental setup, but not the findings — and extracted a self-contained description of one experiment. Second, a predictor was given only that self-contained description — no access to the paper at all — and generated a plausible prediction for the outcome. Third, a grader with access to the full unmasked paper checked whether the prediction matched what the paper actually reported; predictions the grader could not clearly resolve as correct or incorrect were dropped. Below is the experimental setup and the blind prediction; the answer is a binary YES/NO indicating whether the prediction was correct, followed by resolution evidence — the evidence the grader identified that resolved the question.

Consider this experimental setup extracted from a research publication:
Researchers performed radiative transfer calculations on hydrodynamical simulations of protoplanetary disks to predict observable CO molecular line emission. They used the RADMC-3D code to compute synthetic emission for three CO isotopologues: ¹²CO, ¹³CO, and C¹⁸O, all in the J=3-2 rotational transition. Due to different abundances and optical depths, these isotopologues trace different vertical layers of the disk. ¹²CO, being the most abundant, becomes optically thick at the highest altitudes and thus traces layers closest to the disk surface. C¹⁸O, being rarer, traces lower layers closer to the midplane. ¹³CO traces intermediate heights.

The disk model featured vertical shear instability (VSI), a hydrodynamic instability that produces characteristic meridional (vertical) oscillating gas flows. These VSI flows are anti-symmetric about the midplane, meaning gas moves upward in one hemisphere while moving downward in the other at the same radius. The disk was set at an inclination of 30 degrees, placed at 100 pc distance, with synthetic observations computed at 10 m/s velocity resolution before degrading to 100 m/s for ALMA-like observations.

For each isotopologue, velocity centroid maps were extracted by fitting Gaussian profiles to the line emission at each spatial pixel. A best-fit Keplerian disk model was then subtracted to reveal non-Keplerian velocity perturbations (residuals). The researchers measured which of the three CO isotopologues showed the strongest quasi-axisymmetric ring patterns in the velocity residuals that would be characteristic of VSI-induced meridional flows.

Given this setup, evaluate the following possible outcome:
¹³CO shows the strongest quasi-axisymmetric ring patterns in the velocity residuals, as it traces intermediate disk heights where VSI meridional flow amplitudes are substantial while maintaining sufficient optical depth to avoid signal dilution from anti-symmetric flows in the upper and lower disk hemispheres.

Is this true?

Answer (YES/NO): NO